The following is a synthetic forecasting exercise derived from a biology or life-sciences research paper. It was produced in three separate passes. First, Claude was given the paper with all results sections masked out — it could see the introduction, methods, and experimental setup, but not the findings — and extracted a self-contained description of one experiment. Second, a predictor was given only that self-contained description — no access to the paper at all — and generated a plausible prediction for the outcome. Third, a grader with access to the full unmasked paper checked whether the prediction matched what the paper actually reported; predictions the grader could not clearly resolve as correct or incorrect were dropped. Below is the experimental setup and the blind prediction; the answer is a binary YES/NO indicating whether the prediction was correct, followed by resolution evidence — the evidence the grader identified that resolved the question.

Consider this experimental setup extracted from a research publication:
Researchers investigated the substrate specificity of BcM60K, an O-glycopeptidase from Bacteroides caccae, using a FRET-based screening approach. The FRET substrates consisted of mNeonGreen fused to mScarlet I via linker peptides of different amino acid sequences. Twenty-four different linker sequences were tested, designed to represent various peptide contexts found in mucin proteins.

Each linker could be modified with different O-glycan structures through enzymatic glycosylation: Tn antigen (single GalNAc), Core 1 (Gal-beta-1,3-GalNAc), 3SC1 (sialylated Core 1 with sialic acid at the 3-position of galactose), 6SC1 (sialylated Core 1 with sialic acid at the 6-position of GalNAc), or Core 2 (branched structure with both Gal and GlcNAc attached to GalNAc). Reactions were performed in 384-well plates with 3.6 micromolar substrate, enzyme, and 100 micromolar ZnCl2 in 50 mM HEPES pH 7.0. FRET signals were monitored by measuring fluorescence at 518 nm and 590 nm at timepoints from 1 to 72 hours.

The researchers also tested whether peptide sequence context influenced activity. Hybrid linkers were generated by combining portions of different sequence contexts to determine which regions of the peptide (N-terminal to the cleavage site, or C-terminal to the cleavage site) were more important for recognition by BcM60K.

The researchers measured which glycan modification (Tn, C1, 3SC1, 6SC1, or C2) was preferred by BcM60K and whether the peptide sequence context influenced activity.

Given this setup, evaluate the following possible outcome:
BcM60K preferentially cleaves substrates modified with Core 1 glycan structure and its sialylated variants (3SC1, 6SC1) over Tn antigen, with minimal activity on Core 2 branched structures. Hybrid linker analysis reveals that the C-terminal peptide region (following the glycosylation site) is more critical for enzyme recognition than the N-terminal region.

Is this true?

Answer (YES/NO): NO